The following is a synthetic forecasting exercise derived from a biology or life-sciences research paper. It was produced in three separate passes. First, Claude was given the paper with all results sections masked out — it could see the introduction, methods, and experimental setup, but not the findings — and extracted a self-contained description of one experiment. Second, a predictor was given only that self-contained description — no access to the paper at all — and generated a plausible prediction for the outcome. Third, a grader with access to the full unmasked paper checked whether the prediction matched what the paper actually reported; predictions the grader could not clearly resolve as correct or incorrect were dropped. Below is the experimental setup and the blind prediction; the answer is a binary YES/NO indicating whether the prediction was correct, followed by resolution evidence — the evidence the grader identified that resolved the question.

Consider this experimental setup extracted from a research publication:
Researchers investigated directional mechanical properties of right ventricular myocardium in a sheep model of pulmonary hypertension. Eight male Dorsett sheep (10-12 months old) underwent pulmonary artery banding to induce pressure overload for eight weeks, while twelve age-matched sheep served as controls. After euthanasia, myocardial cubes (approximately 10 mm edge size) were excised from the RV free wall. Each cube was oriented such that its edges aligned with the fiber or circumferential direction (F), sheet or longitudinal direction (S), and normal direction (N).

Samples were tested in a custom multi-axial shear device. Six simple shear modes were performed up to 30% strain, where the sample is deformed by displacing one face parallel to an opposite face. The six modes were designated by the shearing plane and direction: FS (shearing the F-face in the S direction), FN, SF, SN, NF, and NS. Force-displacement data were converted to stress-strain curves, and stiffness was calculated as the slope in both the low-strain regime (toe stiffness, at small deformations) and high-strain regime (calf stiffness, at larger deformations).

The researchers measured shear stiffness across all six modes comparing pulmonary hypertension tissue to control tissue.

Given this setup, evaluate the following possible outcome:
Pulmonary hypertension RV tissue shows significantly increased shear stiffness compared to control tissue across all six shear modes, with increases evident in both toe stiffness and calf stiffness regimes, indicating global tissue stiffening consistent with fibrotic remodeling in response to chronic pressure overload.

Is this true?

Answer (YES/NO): NO